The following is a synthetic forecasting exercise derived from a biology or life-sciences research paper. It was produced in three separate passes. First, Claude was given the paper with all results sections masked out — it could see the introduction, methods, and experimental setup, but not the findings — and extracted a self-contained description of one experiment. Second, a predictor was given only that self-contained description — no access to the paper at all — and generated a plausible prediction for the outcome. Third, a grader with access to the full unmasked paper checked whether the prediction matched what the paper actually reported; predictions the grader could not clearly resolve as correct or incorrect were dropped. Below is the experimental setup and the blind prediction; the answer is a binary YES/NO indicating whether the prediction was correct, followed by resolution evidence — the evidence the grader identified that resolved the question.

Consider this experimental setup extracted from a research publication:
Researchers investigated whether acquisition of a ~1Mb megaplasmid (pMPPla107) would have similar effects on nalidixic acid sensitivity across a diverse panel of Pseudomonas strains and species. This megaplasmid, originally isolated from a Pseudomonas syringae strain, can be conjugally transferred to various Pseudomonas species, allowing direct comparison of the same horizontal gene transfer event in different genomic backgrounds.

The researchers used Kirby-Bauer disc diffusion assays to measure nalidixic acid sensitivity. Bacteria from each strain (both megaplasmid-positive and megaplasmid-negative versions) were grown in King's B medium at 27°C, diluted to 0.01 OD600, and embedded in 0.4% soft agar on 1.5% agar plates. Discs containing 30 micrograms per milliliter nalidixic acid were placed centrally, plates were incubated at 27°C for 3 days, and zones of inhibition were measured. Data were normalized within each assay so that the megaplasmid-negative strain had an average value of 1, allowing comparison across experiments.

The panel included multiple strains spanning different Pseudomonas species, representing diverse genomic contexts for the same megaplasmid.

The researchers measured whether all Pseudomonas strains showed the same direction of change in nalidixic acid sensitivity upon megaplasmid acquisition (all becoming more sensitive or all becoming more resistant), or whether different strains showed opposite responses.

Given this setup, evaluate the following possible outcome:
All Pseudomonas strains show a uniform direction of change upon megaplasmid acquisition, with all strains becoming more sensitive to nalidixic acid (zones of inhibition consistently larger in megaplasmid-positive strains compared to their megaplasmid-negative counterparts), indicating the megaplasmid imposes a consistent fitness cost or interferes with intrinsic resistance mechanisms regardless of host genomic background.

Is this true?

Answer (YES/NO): NO